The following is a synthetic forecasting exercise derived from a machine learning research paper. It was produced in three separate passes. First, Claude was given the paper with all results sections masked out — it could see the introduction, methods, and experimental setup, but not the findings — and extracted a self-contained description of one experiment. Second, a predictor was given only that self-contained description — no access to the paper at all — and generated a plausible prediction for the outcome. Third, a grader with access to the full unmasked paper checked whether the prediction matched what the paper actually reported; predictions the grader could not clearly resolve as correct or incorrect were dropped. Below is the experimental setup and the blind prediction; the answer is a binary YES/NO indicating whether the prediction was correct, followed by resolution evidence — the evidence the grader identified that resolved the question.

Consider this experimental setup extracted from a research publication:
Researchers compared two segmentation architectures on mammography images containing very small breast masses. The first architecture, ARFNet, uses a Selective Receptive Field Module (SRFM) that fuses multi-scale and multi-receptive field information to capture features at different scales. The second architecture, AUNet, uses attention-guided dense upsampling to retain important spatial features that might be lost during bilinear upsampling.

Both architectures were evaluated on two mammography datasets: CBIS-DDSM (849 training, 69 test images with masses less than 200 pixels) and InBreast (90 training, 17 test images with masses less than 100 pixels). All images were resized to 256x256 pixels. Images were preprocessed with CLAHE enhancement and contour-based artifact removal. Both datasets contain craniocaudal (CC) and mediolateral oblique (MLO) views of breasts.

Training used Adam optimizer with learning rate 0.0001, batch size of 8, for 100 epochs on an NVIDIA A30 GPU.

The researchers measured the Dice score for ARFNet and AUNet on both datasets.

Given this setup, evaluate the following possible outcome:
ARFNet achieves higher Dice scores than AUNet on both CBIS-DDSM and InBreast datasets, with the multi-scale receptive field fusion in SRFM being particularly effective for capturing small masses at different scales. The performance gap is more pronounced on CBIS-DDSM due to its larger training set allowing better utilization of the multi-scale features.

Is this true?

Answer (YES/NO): NO